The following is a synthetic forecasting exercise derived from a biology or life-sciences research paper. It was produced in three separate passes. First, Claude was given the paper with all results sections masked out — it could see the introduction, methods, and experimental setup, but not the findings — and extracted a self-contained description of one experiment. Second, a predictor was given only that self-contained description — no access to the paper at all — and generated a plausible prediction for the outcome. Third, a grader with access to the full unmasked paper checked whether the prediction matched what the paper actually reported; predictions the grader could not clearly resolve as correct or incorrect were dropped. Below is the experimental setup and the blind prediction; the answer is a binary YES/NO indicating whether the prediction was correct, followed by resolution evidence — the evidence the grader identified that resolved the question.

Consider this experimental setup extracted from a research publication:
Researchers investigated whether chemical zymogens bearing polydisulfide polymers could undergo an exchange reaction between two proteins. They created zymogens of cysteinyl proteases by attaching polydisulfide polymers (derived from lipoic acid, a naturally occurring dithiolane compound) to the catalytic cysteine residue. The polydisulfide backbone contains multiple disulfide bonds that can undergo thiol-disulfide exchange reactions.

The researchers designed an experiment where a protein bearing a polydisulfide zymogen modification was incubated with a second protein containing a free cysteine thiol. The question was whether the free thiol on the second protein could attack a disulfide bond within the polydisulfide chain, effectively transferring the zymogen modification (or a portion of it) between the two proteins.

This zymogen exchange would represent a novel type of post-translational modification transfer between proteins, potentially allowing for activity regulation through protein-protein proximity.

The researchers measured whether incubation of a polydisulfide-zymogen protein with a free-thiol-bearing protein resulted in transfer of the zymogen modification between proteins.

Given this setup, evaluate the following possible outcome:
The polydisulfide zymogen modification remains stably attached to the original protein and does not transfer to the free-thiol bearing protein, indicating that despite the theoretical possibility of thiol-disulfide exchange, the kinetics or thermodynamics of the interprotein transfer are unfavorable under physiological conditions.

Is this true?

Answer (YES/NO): NO